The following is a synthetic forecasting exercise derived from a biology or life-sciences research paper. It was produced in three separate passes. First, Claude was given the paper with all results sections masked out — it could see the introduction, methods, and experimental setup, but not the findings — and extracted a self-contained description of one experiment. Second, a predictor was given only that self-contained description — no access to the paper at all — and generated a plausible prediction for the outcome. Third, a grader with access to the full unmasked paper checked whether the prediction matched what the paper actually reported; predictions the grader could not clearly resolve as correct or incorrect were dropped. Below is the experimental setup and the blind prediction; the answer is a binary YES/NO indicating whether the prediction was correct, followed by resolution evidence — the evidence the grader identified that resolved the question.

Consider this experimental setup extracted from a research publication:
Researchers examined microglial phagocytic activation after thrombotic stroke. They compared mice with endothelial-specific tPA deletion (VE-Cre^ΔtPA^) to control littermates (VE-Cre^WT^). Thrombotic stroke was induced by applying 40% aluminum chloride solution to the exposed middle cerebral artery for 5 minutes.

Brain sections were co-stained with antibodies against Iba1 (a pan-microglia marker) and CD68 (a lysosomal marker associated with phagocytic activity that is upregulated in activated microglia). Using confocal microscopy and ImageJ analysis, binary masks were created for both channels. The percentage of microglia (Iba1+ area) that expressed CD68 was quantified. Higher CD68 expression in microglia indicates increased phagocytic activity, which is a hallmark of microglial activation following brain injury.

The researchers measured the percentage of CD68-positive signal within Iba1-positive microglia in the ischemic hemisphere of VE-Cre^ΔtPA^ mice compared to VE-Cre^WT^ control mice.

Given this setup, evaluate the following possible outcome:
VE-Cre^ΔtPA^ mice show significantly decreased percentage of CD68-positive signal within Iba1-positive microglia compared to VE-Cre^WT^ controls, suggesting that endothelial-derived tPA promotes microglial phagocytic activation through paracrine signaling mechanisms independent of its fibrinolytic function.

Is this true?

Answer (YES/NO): YES